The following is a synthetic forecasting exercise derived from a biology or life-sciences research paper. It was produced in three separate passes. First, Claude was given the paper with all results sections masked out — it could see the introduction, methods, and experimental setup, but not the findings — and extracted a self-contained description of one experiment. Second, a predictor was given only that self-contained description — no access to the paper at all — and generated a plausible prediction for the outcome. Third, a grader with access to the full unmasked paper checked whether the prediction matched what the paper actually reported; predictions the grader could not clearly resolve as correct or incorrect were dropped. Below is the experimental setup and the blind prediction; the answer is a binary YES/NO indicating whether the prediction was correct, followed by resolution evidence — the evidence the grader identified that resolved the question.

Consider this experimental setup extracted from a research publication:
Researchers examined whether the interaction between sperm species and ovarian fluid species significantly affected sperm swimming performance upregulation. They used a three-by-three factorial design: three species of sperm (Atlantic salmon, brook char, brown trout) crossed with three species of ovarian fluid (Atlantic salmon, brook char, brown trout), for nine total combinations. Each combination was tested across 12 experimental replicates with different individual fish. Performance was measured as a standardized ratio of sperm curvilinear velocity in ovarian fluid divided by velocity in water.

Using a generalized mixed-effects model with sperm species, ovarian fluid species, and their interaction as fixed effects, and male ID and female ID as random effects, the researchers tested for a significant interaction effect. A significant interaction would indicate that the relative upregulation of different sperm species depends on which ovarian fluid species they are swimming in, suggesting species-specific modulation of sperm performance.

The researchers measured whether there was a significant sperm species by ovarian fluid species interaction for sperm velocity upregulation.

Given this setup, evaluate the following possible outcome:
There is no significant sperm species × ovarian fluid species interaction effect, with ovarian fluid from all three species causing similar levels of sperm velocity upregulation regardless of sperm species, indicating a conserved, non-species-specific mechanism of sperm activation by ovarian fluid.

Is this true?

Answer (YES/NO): NO